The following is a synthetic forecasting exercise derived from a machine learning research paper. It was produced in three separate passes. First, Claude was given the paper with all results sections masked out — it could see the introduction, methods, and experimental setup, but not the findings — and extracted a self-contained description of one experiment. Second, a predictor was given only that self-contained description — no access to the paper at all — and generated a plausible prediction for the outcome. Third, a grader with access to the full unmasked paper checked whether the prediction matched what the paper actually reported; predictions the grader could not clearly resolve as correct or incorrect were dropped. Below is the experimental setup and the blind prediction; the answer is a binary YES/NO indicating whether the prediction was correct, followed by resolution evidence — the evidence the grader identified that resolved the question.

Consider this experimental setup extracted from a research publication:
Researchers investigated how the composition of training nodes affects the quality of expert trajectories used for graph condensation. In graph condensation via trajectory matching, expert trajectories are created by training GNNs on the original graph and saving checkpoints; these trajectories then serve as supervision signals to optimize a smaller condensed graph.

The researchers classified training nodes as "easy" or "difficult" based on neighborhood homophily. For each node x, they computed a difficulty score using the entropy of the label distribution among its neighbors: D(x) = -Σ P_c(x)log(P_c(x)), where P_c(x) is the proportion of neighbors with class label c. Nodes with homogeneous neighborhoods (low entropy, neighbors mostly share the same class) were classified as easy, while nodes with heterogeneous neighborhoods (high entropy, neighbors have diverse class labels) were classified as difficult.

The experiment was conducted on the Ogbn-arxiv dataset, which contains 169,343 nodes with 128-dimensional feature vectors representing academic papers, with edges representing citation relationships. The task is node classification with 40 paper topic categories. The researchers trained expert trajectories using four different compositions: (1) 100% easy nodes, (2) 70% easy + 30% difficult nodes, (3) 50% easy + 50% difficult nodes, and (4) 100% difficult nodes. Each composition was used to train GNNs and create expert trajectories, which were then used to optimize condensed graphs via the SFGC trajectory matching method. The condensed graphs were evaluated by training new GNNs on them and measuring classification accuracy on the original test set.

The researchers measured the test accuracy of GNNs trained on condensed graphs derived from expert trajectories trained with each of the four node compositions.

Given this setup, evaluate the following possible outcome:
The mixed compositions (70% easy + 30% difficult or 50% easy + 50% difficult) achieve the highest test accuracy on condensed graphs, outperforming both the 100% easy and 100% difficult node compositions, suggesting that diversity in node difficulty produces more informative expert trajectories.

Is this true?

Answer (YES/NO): YES